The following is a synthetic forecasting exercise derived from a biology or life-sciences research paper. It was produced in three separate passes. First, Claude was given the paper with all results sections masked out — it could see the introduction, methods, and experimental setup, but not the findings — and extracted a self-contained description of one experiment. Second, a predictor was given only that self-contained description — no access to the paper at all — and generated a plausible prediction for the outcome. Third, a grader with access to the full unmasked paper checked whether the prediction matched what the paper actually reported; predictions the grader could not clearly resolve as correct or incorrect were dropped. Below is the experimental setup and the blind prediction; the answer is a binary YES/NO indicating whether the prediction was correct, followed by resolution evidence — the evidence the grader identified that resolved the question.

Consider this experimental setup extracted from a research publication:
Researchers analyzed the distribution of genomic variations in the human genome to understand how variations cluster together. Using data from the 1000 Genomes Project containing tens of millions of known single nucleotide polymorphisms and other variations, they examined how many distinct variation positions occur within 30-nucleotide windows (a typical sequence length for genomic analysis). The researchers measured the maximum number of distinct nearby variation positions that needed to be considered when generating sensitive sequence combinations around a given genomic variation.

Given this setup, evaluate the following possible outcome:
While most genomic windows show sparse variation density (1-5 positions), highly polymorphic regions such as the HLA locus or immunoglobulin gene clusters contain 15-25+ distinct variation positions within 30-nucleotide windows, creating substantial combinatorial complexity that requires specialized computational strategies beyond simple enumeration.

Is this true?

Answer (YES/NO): NO